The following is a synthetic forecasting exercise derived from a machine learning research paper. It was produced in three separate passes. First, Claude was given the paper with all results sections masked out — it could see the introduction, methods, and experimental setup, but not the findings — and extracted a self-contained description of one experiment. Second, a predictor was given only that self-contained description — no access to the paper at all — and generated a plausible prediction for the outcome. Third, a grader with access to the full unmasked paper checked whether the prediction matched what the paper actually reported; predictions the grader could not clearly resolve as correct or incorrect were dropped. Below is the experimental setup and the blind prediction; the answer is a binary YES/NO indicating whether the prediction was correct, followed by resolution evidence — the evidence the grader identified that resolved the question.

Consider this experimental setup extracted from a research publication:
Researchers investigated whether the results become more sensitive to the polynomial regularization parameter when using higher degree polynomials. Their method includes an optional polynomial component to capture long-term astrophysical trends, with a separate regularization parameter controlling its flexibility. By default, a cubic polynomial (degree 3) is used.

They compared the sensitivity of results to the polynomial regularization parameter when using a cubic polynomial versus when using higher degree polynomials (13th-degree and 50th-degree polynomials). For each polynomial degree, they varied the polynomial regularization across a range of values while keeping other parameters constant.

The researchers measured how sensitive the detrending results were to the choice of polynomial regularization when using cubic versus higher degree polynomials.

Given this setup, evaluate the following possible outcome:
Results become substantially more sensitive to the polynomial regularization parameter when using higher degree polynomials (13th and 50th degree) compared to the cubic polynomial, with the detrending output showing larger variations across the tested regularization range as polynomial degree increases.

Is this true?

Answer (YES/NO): YES